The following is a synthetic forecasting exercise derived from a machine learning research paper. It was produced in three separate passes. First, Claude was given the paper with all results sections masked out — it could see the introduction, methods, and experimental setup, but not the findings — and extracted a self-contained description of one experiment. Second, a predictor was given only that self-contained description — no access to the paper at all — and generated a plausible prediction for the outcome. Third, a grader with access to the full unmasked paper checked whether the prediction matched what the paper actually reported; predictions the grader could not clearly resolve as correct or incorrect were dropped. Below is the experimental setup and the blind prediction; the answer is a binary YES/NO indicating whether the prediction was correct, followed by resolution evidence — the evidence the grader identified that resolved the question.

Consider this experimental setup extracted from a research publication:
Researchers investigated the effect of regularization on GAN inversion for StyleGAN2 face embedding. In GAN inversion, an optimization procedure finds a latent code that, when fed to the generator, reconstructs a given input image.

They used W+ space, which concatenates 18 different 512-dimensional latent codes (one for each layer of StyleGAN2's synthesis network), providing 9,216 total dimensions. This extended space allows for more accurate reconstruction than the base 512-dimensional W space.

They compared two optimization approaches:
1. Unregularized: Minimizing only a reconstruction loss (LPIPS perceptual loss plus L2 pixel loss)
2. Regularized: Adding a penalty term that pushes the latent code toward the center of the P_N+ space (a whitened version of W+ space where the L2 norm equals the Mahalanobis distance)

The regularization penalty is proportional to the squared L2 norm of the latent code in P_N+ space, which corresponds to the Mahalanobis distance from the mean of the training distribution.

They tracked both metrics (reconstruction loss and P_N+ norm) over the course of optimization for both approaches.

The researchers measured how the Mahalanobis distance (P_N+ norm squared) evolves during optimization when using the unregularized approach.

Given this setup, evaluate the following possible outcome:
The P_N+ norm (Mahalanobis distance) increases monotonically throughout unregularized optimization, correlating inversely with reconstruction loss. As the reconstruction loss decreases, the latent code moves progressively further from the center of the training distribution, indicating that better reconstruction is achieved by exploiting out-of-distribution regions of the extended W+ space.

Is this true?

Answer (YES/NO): NO